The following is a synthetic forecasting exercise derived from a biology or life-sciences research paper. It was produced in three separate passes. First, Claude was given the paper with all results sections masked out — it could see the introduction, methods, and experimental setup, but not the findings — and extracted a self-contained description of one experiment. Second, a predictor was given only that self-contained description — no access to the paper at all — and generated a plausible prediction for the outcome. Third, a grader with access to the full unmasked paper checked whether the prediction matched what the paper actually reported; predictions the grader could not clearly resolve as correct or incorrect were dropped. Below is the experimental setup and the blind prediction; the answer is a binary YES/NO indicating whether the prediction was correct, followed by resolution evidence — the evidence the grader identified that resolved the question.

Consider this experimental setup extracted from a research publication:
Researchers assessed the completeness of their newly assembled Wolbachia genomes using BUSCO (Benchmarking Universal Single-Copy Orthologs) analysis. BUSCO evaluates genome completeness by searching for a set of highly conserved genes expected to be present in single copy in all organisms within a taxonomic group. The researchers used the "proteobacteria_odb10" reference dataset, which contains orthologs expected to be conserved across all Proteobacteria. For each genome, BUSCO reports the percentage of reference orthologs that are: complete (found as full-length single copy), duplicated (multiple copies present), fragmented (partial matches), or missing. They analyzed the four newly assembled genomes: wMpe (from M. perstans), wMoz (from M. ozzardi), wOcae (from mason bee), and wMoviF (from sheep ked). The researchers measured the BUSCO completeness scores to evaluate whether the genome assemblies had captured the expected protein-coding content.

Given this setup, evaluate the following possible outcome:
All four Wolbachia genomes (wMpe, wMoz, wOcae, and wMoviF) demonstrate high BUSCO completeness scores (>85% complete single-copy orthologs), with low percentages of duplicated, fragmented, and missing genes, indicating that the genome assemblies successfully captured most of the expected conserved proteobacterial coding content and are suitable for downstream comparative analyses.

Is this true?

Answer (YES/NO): NO